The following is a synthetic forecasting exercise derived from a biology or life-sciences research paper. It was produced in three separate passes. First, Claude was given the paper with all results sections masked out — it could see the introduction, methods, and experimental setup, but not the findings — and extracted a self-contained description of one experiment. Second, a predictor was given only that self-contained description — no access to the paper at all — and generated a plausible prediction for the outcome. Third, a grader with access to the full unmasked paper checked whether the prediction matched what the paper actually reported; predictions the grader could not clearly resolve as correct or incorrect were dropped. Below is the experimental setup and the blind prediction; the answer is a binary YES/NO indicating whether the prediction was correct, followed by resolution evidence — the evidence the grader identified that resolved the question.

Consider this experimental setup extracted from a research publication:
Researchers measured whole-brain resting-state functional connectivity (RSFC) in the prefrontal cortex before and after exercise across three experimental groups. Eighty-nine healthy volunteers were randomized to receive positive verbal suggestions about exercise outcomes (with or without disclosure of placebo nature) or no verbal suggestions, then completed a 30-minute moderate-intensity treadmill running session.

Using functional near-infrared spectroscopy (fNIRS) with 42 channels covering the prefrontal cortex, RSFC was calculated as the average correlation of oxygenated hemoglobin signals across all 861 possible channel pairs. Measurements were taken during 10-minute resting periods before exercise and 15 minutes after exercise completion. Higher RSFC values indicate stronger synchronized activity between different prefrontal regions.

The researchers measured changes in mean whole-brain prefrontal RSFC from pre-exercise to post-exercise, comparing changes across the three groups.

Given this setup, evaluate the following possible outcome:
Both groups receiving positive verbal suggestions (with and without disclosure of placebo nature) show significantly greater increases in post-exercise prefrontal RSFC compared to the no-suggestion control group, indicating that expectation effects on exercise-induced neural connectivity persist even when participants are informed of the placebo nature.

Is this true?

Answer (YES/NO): NO